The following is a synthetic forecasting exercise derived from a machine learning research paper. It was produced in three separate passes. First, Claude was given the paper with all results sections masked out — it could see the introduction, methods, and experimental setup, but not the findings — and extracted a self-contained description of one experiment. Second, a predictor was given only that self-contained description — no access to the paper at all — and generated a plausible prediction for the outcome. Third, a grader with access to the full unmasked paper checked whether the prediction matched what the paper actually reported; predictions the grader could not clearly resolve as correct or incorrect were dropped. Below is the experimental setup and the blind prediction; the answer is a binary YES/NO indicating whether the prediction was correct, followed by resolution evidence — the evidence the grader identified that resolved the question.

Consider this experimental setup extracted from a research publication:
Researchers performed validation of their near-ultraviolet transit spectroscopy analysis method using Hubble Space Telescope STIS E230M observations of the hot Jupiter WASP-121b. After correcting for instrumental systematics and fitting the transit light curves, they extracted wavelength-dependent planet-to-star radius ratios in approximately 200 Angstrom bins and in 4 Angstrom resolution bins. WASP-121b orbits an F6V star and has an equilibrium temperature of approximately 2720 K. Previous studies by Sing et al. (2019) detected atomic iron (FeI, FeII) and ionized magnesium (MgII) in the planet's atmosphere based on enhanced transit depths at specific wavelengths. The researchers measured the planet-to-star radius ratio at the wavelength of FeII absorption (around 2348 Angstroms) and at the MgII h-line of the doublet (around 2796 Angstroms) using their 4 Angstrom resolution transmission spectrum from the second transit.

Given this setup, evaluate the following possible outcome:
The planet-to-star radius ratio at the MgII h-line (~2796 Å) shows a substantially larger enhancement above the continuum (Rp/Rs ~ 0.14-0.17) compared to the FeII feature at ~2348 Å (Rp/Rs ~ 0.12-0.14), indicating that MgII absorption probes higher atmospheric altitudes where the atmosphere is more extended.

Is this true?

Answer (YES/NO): NO